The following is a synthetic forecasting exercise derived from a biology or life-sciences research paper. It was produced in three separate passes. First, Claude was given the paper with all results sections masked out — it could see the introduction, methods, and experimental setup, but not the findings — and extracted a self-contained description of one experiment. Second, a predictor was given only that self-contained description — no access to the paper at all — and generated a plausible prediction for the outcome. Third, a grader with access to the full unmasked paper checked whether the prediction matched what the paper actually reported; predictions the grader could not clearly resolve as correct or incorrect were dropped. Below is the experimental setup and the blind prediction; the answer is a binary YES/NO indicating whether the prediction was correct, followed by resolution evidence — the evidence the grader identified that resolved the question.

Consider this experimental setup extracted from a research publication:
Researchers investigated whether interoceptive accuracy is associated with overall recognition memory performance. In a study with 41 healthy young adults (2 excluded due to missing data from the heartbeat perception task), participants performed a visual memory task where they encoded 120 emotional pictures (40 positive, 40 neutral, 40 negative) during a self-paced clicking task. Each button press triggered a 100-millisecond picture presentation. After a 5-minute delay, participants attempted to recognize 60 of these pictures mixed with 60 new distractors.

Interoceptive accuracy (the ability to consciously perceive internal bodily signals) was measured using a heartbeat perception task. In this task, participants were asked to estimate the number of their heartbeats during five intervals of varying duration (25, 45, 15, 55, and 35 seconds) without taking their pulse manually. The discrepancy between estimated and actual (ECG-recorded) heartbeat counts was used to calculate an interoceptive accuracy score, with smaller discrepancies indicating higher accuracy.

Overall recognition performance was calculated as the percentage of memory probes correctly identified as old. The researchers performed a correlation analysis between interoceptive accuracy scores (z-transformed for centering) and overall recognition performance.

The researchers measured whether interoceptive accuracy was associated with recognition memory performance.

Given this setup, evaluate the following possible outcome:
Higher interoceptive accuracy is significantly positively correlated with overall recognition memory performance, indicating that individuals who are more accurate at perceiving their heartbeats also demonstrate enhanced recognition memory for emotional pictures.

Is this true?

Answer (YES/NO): NO